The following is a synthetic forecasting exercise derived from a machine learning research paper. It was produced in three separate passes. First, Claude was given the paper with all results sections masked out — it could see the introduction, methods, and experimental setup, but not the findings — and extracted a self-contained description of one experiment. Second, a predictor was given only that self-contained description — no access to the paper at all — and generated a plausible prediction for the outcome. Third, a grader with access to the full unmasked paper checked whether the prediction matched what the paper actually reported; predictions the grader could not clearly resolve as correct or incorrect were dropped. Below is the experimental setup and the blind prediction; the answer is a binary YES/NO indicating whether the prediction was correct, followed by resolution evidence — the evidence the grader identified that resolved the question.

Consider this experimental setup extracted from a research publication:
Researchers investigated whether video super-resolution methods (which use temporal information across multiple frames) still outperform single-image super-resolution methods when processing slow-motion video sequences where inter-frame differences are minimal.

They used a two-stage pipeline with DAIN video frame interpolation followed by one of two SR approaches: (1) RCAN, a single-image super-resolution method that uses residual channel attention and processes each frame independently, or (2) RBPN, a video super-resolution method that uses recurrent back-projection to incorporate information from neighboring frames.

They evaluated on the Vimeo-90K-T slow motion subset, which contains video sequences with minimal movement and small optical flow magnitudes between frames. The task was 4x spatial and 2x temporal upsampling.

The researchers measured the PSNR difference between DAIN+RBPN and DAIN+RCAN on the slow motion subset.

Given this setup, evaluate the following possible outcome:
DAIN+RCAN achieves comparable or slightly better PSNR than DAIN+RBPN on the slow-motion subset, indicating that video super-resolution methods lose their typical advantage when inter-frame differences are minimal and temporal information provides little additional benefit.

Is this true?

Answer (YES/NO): NO